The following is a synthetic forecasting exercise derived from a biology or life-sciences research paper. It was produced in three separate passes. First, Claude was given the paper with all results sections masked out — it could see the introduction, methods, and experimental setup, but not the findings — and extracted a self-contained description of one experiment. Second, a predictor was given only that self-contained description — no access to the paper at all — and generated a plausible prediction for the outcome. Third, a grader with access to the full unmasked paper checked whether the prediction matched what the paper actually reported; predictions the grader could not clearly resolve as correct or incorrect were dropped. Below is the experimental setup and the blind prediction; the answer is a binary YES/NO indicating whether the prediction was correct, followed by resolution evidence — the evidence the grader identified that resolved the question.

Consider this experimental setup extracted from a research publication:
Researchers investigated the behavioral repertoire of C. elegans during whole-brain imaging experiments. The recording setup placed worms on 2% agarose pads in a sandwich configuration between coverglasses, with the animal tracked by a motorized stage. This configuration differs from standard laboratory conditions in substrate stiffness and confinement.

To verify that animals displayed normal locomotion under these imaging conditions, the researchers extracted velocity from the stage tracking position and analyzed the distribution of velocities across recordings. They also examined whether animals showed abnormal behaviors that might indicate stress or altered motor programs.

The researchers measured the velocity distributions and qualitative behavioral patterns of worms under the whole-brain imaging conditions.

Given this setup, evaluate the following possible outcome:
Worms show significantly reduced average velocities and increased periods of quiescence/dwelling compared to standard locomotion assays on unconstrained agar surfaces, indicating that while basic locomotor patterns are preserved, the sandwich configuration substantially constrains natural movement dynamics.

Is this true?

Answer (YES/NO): NO